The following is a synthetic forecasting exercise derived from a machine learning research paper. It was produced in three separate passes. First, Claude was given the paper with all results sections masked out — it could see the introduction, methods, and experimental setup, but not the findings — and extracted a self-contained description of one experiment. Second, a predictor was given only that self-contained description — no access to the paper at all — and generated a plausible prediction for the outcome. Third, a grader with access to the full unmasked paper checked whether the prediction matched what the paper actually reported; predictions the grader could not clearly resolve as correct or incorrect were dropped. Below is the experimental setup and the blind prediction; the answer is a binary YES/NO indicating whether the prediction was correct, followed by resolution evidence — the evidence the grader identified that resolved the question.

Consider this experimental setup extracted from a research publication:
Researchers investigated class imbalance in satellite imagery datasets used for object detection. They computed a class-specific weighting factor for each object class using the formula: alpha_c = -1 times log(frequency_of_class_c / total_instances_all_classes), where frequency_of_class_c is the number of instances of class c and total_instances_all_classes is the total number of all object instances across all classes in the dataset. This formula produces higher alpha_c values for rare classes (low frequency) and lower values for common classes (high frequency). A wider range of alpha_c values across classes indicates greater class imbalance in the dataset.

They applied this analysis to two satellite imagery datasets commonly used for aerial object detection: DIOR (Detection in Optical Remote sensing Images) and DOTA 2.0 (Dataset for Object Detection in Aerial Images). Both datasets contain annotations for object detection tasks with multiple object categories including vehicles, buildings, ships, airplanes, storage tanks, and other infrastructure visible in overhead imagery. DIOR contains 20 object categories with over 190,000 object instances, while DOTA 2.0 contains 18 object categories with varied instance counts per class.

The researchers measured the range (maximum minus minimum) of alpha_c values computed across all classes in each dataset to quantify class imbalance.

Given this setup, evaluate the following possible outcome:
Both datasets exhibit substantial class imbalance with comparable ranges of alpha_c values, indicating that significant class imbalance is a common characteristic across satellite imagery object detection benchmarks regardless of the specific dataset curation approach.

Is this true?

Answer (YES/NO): NO